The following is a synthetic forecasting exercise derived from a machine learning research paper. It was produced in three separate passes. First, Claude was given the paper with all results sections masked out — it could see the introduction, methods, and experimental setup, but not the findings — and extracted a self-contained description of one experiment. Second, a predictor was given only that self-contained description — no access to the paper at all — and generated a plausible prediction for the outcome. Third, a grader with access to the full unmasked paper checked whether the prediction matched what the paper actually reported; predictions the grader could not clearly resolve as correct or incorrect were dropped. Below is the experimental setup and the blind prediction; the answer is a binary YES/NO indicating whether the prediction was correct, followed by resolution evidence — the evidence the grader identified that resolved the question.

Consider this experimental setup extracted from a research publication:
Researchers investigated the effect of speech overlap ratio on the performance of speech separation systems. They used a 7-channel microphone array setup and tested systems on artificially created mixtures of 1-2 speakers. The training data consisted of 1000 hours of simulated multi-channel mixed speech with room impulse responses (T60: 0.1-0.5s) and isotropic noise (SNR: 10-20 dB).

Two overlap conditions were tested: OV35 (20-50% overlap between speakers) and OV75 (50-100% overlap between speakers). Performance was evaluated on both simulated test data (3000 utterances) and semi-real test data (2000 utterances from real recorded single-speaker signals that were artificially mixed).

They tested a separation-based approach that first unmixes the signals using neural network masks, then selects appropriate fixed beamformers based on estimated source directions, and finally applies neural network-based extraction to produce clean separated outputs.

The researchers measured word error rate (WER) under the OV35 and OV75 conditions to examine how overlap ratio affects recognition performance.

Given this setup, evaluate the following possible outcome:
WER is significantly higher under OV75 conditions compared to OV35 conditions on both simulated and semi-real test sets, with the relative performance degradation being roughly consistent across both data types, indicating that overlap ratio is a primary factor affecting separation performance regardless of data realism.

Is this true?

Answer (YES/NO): NO